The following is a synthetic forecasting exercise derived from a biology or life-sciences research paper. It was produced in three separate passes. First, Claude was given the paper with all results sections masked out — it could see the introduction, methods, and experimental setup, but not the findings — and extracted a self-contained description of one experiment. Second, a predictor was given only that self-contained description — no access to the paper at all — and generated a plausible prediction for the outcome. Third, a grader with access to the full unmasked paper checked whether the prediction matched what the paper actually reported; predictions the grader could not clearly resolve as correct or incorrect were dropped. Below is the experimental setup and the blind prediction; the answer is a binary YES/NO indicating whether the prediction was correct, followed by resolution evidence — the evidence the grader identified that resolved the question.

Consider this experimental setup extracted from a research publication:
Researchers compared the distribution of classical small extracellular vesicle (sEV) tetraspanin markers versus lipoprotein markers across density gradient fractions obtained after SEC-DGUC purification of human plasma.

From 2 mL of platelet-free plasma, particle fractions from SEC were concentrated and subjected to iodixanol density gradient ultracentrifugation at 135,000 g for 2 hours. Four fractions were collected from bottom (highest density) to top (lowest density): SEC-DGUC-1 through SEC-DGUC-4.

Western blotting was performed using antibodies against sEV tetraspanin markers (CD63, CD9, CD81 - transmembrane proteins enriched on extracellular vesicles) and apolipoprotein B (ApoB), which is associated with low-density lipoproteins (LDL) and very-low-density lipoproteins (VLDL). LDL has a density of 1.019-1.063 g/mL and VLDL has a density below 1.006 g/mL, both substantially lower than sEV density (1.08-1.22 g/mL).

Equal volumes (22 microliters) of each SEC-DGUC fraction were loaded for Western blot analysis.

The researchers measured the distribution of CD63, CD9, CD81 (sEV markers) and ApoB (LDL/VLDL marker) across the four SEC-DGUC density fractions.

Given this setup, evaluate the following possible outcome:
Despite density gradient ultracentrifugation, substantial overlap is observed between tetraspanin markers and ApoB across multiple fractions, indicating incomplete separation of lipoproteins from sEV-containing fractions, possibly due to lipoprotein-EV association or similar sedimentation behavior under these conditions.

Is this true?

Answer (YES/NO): NO